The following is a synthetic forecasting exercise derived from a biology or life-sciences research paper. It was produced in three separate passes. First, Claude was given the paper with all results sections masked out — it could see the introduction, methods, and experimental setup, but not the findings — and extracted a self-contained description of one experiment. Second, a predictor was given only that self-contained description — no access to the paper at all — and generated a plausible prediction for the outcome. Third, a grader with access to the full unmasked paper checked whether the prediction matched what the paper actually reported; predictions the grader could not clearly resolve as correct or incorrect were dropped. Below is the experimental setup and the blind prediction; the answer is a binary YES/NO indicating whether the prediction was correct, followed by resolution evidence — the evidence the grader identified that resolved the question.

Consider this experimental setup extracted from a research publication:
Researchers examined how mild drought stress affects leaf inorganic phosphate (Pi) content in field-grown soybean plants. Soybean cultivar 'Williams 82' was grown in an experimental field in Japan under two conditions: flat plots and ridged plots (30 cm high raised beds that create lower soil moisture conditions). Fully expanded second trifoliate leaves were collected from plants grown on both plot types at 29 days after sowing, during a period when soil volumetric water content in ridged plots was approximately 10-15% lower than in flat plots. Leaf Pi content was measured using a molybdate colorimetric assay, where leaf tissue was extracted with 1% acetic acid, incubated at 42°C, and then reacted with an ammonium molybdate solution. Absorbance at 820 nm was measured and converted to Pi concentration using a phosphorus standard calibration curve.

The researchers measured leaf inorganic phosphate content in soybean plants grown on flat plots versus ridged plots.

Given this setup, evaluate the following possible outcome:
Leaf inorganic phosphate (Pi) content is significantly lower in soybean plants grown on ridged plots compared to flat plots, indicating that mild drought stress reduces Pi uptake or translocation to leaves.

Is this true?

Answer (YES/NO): YES